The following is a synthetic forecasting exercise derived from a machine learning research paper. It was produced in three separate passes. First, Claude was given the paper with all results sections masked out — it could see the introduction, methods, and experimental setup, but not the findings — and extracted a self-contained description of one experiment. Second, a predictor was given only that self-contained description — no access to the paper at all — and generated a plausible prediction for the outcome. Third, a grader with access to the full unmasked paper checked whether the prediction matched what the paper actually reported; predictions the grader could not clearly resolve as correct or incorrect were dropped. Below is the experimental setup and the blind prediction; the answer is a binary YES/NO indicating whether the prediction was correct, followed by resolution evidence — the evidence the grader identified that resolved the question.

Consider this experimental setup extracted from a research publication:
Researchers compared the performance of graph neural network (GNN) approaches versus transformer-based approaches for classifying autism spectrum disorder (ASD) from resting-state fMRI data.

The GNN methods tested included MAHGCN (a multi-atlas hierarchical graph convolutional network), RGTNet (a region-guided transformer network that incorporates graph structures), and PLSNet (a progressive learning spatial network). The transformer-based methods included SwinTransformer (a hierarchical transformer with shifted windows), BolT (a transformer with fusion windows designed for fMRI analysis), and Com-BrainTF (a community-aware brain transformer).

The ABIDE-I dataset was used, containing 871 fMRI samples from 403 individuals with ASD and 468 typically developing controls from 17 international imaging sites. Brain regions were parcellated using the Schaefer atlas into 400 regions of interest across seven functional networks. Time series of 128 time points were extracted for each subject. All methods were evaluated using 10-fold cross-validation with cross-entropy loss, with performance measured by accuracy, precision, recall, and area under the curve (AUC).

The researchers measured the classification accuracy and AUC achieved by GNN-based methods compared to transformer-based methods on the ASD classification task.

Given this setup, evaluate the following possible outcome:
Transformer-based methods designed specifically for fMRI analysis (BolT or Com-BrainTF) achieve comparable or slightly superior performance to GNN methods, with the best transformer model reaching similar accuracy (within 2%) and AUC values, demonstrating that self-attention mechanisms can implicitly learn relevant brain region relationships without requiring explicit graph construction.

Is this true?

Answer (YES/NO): NO